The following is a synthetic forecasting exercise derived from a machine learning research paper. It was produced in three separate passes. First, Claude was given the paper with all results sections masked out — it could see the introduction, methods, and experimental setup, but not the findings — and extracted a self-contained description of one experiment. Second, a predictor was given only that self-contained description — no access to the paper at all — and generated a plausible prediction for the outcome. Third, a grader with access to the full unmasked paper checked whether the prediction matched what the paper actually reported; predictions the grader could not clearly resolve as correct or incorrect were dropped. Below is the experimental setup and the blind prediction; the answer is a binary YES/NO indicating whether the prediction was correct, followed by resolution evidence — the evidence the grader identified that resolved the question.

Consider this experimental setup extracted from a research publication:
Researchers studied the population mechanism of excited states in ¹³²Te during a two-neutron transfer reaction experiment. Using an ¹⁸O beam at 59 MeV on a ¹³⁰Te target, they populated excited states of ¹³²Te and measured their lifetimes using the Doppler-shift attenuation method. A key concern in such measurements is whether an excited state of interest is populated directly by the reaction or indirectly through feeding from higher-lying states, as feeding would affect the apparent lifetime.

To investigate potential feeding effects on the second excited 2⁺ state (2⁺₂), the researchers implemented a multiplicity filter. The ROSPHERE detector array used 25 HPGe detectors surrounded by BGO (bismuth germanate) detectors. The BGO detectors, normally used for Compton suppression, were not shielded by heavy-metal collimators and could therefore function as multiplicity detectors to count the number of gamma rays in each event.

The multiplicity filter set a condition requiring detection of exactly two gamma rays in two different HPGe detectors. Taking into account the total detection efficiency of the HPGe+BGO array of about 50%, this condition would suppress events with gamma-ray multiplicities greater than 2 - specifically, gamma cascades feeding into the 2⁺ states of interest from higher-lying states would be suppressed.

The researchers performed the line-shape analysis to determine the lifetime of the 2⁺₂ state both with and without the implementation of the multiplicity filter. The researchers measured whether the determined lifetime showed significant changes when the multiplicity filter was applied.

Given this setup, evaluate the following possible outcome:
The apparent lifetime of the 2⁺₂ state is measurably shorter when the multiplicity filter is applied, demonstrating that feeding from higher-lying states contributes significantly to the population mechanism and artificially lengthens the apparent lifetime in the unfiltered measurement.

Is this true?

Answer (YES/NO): NO